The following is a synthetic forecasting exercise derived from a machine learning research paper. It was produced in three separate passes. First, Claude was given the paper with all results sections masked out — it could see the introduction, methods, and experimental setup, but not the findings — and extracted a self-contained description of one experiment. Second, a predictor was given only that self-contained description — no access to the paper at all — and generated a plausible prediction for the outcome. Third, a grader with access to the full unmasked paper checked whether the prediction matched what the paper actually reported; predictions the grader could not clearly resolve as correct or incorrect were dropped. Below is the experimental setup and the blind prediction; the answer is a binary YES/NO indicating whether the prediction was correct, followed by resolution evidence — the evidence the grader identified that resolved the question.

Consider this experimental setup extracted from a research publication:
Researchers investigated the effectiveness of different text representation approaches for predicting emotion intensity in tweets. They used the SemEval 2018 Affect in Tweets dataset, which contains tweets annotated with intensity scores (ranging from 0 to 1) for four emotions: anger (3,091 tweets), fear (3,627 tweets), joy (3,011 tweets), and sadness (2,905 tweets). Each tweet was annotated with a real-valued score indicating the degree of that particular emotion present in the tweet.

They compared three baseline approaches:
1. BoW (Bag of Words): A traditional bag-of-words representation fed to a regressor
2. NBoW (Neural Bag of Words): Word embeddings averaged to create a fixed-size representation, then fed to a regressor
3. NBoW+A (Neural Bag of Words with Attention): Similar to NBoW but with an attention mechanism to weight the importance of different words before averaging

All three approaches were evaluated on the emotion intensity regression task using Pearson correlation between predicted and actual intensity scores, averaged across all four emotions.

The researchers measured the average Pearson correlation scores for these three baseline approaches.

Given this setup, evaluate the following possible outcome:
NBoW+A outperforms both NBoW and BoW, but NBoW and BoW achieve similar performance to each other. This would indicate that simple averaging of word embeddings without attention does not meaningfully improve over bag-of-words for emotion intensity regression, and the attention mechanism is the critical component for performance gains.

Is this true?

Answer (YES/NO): NO